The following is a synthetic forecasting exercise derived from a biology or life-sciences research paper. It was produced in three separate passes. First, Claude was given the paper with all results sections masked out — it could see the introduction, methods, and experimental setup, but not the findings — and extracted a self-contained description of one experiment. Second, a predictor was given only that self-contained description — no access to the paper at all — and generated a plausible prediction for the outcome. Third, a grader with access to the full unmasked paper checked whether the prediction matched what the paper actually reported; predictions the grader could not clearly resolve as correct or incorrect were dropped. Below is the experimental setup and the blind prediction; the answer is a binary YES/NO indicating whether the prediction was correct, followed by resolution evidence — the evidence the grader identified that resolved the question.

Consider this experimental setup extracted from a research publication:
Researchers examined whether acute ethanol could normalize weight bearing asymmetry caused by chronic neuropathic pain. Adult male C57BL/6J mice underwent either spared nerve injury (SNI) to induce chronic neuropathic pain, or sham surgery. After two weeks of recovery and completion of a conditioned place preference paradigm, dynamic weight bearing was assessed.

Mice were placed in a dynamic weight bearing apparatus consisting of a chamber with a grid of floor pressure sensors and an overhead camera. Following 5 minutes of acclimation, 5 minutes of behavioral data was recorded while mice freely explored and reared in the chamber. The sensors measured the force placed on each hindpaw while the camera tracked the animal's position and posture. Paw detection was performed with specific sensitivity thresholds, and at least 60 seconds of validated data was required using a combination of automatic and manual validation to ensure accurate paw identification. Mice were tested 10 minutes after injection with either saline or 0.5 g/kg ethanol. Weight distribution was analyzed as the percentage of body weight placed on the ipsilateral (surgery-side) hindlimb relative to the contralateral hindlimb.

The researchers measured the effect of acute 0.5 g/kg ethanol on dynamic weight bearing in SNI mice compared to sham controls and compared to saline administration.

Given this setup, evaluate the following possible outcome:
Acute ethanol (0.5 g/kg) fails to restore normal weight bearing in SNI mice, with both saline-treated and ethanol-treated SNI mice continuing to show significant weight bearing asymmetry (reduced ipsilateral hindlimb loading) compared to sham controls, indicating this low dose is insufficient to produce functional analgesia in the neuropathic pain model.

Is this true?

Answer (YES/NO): NO